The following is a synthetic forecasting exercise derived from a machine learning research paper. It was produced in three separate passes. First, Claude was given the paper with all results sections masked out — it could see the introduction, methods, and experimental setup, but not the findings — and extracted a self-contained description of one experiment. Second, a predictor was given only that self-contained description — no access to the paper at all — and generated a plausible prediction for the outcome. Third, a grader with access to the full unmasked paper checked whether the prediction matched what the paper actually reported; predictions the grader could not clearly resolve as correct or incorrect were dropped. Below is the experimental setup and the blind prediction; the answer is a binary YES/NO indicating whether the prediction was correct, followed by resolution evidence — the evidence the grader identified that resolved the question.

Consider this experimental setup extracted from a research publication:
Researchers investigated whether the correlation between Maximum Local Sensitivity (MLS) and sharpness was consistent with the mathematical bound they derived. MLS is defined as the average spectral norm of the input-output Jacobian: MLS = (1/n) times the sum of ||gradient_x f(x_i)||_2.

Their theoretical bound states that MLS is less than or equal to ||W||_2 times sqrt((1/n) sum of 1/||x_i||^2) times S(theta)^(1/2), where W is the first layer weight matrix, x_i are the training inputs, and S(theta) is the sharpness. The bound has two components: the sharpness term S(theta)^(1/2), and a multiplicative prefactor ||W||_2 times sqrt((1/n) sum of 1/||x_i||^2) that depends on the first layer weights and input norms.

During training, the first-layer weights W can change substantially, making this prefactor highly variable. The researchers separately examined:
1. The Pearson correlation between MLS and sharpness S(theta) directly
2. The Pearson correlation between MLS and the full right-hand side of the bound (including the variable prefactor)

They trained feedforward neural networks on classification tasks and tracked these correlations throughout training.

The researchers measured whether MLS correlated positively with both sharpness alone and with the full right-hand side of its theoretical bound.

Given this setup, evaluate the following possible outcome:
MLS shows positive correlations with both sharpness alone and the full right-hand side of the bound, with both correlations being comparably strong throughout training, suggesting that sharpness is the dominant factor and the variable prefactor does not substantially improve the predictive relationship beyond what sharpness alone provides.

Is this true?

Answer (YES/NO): NO